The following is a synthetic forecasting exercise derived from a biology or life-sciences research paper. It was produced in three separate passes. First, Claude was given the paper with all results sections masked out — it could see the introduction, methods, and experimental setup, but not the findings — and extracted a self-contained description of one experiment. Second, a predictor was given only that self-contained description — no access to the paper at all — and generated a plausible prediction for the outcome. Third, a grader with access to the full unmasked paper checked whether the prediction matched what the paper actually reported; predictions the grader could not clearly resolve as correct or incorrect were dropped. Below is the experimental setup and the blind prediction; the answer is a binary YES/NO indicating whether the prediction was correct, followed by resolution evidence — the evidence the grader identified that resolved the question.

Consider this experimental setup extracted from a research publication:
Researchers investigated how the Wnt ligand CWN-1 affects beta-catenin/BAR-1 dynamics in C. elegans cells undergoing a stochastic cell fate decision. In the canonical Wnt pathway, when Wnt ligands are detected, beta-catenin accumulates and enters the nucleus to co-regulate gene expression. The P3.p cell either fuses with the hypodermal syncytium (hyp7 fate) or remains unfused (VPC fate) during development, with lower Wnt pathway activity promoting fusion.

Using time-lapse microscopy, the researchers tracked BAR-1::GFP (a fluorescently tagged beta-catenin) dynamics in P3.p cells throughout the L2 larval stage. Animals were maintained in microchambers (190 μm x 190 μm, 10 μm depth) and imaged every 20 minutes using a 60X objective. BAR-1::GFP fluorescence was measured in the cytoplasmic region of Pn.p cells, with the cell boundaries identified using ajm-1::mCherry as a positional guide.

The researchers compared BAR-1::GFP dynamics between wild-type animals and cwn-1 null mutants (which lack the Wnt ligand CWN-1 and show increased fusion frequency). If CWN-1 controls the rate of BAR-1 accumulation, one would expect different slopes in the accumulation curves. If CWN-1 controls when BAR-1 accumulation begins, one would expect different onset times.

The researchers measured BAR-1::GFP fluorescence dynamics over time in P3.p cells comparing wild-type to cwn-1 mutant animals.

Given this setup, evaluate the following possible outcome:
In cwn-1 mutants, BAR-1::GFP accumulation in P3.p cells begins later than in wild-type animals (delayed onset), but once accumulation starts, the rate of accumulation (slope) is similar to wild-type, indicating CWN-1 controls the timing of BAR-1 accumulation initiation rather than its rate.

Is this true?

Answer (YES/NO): YES